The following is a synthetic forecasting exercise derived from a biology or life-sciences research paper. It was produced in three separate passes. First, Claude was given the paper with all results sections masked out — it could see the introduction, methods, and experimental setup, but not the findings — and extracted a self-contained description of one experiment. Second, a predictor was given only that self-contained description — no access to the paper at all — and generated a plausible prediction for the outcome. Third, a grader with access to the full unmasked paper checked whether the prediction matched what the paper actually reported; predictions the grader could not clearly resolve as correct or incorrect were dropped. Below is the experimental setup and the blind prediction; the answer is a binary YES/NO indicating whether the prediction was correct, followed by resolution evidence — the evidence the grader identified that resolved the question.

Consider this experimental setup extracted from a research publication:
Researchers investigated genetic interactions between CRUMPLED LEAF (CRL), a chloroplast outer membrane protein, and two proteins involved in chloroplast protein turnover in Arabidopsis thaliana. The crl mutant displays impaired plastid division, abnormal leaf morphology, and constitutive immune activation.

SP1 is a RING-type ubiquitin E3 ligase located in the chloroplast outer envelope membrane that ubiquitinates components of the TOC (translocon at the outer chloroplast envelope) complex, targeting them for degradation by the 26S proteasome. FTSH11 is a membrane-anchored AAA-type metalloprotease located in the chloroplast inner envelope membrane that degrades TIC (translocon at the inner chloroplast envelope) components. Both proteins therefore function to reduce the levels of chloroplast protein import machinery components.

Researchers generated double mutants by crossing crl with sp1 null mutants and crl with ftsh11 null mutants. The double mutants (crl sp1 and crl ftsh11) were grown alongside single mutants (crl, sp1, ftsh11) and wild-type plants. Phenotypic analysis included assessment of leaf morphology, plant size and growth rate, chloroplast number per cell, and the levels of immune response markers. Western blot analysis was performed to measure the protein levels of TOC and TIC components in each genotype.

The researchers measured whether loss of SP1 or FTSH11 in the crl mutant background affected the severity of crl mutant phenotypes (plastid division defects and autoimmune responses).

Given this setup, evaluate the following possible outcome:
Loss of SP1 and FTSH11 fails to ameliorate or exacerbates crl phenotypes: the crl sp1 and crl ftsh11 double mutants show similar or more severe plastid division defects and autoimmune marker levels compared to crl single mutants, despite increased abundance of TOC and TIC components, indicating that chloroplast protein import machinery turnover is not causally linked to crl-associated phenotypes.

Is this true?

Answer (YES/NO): NO